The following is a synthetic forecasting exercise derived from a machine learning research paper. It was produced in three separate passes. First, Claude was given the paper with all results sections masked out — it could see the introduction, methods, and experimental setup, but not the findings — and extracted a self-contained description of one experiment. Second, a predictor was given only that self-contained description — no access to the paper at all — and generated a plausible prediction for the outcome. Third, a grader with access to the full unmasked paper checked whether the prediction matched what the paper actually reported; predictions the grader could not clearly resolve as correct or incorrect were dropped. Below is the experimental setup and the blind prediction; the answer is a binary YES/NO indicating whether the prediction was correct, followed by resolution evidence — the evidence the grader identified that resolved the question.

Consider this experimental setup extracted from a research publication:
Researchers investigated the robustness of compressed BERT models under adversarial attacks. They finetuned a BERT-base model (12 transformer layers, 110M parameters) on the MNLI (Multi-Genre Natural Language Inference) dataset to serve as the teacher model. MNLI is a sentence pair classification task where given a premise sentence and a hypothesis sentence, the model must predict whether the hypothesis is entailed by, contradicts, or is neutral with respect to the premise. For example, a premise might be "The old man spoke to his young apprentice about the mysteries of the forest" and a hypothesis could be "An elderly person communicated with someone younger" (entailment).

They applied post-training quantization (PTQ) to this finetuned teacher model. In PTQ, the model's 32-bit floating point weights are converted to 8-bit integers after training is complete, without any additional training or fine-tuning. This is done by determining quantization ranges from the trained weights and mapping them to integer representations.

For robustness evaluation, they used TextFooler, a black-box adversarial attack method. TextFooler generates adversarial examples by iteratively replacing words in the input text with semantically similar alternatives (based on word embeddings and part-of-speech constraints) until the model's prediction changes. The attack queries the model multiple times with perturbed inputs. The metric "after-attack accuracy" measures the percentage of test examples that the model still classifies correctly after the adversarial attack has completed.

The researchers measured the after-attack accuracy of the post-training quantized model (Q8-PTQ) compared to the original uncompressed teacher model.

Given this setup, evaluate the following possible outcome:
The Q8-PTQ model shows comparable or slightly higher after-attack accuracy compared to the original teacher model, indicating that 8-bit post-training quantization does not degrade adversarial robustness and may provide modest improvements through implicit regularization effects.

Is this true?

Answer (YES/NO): NO